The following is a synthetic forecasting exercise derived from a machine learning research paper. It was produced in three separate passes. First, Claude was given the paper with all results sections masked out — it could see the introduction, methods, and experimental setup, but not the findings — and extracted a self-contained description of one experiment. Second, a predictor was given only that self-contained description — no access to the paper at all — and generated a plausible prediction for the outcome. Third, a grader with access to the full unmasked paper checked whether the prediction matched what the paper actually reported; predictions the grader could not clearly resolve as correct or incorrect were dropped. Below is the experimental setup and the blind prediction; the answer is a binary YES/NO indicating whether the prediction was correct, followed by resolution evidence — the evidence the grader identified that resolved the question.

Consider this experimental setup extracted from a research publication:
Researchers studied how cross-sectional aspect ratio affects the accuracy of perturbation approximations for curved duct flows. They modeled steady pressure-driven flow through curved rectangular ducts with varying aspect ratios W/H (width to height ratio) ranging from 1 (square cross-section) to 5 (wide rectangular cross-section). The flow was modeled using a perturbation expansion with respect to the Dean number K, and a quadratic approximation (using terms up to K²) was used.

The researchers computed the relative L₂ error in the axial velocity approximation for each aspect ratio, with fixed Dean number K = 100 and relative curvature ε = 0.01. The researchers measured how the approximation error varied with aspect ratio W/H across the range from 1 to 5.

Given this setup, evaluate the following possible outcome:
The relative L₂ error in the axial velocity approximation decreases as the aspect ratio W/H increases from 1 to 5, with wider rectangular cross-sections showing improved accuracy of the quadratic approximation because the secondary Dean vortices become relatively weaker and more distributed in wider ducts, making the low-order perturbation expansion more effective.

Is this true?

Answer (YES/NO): NO